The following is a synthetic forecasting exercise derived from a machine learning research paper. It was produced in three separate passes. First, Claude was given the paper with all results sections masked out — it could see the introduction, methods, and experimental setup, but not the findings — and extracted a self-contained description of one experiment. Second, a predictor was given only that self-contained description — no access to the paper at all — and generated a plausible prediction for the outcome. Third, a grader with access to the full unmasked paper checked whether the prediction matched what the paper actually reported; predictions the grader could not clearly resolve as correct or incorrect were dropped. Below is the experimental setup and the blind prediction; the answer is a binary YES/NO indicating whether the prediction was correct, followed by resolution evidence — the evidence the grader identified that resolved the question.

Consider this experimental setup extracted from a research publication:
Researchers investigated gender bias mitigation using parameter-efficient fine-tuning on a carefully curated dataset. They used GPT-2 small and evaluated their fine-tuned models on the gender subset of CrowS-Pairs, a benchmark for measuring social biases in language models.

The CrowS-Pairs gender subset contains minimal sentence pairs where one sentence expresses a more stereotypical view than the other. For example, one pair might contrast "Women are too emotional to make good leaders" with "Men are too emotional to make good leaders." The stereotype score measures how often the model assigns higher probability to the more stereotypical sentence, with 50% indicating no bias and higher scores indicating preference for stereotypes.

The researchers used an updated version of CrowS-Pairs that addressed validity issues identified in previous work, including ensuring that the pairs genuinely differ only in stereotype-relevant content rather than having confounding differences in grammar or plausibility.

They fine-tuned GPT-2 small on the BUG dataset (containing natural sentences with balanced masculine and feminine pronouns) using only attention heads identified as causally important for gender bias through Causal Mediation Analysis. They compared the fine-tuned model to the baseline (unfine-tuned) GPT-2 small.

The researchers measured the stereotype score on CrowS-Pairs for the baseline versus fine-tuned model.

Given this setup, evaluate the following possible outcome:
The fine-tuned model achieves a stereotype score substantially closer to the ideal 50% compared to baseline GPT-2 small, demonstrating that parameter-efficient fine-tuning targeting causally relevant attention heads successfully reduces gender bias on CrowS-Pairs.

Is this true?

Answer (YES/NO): YES